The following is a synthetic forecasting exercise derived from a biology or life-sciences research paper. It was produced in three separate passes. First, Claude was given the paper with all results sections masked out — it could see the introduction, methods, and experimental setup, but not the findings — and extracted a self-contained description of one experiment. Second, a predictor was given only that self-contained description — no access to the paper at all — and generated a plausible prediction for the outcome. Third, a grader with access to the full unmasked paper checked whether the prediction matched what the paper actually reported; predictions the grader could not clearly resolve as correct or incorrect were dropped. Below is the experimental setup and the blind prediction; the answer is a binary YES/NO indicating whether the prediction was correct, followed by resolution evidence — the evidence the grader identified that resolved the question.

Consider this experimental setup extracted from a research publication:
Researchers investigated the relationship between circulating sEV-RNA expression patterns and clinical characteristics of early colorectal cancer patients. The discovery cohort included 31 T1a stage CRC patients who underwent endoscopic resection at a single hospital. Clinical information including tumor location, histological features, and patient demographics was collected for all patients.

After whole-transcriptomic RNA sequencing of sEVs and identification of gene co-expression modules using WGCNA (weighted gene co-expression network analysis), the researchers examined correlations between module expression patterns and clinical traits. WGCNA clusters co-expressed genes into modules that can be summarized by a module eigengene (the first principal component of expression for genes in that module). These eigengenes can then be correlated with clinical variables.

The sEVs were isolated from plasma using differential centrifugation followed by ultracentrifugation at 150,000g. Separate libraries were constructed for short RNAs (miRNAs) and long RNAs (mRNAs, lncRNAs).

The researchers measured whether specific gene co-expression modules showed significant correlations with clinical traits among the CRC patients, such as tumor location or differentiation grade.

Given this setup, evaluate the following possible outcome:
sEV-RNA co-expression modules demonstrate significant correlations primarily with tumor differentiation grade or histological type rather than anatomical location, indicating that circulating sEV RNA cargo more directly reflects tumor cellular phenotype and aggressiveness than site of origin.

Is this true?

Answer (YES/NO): NO